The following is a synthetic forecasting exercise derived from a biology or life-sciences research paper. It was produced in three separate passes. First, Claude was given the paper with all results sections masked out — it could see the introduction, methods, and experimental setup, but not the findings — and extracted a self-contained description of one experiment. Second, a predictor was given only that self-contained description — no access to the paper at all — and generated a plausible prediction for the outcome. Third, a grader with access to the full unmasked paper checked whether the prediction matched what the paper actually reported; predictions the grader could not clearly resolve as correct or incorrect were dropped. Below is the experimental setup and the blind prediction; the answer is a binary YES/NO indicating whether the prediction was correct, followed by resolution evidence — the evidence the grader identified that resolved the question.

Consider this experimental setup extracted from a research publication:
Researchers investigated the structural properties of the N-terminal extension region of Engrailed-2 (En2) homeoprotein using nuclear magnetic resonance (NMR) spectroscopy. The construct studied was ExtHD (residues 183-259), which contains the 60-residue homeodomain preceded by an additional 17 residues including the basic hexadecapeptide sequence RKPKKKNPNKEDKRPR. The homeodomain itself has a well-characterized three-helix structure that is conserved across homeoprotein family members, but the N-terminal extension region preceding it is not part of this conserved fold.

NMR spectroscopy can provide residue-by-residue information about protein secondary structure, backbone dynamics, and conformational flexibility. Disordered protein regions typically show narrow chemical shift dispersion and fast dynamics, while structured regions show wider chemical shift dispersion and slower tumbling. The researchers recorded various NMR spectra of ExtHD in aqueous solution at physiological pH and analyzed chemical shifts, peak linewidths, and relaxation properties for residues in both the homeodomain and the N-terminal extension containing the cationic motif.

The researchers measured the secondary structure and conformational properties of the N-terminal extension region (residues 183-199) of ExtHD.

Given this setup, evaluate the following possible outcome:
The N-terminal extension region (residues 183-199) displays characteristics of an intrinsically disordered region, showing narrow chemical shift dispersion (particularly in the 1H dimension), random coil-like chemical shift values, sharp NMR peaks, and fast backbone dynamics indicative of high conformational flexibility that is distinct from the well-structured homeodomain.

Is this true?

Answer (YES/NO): YES